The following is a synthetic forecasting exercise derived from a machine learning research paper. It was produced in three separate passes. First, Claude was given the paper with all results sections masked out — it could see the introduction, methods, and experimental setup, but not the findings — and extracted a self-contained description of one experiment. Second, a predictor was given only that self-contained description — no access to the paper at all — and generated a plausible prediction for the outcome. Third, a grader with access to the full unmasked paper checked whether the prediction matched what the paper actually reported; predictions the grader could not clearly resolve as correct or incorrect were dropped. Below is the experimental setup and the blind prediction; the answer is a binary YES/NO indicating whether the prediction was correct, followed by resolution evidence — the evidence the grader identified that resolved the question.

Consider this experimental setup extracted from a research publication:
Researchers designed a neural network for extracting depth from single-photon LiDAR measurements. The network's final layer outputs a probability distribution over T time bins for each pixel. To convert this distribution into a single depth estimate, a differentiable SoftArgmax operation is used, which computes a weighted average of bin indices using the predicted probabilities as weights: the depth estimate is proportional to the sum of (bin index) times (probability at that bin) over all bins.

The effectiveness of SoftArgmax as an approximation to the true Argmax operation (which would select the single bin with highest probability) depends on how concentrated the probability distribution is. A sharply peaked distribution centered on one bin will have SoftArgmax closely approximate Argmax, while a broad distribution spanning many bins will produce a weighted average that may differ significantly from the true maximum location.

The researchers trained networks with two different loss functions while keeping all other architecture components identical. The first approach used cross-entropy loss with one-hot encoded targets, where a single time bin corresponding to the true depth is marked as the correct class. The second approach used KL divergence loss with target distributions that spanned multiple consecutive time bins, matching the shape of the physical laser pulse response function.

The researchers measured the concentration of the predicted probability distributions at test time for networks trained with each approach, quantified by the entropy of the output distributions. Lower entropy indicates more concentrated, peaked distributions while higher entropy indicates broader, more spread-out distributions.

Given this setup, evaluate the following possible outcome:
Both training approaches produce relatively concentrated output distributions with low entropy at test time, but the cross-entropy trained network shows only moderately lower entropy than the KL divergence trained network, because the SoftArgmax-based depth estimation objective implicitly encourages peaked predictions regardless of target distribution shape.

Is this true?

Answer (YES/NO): NO